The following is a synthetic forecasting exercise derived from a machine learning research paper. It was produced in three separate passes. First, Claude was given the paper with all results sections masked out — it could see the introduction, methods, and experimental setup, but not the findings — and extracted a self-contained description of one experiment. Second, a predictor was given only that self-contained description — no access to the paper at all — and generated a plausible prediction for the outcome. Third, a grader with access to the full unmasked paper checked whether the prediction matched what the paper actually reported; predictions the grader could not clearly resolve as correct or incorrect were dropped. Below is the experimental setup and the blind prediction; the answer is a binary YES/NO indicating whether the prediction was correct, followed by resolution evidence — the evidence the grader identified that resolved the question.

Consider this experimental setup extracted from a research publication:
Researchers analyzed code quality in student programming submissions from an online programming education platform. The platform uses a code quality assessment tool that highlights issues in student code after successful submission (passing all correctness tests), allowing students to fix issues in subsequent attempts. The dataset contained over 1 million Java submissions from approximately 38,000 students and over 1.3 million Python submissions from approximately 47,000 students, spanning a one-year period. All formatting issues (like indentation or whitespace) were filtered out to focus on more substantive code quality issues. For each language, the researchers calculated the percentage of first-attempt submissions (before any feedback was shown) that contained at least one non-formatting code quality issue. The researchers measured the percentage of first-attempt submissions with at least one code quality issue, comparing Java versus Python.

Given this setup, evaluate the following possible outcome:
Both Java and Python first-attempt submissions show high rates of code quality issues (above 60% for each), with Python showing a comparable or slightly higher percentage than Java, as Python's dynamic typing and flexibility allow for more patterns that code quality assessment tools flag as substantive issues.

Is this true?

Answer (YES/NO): NO